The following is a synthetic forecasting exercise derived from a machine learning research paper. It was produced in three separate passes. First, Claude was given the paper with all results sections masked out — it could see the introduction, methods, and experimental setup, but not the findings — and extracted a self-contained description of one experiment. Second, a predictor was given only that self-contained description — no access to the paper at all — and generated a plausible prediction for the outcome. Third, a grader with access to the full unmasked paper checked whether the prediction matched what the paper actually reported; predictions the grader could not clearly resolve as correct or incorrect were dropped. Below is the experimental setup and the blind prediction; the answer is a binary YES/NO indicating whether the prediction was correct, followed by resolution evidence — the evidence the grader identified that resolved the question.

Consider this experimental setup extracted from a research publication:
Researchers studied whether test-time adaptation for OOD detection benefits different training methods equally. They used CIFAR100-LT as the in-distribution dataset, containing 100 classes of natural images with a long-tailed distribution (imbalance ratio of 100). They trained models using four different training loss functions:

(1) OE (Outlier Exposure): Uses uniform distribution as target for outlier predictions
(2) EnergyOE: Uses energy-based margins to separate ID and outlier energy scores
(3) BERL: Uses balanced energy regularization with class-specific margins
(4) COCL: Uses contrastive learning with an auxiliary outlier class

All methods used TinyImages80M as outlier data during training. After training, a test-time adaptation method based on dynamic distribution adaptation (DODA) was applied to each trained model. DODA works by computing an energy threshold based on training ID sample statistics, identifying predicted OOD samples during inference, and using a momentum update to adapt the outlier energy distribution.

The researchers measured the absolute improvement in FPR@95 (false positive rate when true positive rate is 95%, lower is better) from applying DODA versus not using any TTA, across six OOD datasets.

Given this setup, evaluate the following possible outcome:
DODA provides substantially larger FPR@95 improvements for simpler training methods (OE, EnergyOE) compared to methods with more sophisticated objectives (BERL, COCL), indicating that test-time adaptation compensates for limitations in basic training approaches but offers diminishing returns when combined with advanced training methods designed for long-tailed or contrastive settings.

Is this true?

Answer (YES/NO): NO